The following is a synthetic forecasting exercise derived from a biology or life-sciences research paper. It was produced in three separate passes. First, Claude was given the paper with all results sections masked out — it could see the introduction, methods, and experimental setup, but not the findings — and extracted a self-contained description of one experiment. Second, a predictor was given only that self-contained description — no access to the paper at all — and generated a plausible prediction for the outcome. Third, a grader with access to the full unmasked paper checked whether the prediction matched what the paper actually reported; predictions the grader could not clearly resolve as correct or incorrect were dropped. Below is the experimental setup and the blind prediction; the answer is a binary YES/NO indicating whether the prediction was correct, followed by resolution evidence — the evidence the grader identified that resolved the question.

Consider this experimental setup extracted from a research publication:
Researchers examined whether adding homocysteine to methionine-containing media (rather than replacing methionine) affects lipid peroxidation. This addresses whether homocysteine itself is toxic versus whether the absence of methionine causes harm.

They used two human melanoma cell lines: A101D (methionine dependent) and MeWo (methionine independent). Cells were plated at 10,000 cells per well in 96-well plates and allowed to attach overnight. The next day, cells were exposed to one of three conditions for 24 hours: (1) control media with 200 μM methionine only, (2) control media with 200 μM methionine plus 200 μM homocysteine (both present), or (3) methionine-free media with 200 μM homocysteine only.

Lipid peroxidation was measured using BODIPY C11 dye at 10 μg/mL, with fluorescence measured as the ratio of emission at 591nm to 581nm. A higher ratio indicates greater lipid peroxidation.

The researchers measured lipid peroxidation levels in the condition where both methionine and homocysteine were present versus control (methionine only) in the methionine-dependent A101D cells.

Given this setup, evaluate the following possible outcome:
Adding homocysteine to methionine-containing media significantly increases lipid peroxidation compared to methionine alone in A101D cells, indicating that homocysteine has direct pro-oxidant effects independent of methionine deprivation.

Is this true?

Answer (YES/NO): NO